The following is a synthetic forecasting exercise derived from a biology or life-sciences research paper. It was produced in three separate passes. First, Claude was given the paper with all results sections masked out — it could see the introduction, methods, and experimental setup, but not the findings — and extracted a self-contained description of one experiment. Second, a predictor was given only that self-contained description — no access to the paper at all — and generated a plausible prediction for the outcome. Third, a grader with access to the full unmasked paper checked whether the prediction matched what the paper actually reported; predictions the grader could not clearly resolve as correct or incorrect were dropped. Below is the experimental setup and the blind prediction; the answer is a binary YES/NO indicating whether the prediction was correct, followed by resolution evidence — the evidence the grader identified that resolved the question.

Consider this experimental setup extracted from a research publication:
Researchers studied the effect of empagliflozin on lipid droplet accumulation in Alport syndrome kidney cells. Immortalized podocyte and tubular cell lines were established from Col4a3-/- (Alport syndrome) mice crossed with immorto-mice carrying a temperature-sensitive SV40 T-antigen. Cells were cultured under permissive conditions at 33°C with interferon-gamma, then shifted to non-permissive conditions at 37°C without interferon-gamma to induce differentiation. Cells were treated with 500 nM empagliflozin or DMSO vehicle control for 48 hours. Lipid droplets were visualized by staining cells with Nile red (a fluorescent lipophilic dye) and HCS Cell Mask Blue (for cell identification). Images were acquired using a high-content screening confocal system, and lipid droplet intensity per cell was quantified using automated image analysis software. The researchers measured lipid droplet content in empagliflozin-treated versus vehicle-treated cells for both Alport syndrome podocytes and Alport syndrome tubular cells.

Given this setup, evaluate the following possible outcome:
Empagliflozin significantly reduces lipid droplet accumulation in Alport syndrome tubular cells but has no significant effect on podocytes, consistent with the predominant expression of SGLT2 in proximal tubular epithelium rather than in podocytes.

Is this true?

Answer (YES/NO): NO